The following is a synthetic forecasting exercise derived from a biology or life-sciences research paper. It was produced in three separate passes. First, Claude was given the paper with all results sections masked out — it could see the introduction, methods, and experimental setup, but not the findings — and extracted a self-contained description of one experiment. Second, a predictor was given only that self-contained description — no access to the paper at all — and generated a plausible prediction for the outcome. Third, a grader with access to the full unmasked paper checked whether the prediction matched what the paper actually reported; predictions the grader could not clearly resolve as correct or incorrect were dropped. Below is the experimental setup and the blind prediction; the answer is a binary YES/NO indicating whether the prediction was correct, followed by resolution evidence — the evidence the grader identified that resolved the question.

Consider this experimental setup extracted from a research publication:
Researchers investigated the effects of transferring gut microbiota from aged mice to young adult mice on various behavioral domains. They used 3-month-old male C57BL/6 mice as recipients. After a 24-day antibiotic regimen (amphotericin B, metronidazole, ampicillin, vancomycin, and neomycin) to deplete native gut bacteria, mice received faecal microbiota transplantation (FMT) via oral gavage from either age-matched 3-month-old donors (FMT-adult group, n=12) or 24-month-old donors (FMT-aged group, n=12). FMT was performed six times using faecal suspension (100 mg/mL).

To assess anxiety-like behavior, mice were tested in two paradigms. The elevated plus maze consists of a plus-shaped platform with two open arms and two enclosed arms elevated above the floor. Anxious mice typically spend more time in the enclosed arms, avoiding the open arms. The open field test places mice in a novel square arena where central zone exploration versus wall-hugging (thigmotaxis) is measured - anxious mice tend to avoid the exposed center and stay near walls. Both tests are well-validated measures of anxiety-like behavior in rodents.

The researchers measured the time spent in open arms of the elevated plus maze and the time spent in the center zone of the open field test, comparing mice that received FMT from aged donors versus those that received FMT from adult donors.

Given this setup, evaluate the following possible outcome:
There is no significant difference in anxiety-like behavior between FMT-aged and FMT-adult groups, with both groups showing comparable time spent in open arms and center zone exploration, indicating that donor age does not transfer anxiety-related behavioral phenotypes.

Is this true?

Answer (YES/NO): YES